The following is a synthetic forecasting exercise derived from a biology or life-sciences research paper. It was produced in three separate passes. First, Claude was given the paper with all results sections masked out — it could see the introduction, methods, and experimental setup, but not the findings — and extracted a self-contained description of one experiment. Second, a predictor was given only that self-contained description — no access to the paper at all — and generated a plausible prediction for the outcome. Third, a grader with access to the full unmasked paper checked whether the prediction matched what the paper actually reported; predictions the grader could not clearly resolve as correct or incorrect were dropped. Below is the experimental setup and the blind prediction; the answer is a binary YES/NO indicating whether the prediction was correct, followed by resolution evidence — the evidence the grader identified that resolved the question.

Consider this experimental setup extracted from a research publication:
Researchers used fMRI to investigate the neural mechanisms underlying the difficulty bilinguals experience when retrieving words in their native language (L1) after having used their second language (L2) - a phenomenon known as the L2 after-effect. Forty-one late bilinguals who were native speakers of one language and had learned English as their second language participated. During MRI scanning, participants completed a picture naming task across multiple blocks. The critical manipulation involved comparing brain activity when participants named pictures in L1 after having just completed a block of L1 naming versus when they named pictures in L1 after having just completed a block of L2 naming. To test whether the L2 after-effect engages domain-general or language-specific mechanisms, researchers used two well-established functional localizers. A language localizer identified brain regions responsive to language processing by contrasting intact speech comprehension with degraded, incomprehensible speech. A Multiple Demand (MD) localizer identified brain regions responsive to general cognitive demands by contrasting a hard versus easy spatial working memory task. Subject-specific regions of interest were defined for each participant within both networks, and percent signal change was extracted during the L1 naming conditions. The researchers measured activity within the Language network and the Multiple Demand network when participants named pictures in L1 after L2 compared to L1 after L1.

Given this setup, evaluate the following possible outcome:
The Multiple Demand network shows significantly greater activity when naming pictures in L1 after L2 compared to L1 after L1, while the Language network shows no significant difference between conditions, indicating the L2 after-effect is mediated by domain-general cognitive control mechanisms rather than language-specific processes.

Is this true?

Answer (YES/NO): YES